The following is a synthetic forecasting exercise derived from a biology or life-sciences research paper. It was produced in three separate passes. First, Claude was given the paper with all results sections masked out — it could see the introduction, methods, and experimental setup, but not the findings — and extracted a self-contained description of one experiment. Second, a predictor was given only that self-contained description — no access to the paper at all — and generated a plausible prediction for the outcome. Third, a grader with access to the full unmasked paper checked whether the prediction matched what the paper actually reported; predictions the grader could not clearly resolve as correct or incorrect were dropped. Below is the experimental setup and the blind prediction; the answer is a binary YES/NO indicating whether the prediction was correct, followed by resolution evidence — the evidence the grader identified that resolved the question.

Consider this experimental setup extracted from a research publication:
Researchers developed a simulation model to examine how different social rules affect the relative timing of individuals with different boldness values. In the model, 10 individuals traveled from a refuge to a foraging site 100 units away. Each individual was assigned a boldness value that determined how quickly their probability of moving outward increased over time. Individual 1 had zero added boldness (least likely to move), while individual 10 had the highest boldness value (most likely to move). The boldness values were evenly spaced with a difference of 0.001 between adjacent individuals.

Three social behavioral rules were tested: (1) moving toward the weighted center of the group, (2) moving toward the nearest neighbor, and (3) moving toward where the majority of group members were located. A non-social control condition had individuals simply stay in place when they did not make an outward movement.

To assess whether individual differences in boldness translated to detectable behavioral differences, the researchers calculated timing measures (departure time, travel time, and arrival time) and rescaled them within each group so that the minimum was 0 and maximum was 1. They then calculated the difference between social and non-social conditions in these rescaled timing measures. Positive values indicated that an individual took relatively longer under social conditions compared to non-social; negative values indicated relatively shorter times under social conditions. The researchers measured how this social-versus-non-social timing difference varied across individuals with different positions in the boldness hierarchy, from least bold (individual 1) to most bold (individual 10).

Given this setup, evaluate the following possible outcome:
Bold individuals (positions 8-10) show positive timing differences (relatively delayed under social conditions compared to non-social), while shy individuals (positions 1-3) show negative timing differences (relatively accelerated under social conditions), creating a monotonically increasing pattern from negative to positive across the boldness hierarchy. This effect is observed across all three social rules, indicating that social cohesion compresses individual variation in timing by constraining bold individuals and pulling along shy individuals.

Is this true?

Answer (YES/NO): NO